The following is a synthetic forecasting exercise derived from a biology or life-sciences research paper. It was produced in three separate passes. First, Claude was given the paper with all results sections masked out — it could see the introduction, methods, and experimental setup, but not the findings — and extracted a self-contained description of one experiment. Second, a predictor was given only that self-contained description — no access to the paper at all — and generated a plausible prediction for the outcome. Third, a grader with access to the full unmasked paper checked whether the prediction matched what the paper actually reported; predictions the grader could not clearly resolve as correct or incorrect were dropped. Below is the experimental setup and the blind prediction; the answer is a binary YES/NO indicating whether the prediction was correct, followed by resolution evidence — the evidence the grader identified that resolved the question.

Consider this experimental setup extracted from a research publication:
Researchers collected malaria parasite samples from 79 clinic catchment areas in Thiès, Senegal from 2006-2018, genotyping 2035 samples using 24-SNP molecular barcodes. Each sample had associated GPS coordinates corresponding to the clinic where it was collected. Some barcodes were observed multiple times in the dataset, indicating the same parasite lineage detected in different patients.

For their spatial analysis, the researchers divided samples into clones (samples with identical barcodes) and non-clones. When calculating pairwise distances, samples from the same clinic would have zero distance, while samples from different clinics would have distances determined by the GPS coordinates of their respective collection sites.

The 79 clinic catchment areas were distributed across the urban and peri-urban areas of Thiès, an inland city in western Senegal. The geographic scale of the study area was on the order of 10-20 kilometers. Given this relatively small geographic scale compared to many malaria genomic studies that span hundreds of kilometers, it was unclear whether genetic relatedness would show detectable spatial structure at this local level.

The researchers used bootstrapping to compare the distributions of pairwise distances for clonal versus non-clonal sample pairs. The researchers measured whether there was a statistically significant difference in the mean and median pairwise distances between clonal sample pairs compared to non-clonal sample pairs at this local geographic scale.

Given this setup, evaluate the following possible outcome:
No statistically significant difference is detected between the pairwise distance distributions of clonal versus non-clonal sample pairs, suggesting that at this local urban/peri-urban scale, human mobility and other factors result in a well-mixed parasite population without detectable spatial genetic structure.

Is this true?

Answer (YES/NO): NO